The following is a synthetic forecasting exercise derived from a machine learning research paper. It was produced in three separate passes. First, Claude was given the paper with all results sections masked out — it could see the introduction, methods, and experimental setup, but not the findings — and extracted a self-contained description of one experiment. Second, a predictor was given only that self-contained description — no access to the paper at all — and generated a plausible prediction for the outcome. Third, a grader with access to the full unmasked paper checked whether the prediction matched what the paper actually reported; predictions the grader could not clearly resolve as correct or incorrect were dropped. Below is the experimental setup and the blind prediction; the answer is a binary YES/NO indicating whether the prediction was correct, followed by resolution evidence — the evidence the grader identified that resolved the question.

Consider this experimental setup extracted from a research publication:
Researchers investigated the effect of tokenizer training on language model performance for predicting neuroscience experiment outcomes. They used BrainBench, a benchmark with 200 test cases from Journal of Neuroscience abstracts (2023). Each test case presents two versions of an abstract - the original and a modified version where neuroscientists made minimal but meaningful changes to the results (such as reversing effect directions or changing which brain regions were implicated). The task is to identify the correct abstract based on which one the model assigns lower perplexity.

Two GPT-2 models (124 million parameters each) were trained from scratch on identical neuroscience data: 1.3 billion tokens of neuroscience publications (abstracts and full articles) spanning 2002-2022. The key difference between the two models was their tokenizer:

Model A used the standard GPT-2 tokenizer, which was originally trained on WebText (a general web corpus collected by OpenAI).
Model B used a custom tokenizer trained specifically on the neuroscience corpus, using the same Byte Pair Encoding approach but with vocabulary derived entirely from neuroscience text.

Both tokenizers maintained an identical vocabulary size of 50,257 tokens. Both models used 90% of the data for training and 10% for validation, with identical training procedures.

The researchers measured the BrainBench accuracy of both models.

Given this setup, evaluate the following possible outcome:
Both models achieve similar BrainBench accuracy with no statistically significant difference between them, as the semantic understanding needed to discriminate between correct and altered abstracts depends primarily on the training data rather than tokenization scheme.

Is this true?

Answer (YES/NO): NO